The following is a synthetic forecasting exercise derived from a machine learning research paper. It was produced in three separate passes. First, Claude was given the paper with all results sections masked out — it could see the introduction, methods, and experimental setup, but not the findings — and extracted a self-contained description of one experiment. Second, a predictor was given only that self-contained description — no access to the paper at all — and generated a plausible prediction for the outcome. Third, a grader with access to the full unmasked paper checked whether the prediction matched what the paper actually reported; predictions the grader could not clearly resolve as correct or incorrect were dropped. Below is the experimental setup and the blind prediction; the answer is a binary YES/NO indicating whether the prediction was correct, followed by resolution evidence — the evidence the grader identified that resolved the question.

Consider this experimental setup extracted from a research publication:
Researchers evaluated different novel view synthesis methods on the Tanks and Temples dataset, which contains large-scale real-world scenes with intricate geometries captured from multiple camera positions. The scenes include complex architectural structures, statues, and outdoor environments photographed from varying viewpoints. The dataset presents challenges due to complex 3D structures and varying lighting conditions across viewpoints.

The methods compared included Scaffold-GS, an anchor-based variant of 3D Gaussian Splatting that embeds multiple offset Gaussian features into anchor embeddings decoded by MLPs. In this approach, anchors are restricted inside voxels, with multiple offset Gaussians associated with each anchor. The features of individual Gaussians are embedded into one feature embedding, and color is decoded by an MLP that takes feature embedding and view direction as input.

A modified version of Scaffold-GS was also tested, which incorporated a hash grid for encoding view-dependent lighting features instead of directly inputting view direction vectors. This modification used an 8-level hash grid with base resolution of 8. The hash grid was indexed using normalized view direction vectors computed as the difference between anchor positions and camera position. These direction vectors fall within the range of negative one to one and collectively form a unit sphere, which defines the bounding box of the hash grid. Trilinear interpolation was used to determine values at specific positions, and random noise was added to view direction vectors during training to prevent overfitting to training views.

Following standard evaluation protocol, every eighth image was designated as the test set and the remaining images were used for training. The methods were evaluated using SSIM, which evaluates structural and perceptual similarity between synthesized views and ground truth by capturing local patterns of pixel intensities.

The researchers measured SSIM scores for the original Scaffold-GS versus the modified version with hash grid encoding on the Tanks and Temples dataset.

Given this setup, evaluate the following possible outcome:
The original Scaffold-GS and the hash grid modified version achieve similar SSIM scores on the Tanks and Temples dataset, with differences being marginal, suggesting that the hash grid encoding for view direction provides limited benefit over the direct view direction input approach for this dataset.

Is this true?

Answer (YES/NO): YES